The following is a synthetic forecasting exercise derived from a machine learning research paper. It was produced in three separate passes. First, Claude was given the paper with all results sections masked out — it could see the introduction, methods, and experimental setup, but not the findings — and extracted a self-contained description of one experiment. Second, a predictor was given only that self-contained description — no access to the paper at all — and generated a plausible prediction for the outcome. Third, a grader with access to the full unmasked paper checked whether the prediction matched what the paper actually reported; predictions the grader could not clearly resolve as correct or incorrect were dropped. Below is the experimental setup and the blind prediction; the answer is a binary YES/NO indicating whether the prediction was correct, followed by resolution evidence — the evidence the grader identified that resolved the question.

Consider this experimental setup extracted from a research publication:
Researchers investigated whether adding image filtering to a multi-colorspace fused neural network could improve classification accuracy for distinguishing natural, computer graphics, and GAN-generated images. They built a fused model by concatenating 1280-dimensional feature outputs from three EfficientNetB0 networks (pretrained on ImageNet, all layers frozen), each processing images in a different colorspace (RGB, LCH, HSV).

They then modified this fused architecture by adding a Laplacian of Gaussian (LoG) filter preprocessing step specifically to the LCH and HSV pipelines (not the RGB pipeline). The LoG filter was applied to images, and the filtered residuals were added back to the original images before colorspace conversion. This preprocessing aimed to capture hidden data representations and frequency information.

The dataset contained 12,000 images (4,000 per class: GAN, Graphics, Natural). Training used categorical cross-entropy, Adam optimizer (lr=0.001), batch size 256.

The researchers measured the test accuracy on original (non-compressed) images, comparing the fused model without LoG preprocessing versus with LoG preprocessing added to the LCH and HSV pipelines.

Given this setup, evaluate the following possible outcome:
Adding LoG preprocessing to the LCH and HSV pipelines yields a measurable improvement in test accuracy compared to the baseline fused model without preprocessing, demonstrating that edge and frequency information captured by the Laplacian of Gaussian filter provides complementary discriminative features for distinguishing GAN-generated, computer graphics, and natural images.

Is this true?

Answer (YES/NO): YES